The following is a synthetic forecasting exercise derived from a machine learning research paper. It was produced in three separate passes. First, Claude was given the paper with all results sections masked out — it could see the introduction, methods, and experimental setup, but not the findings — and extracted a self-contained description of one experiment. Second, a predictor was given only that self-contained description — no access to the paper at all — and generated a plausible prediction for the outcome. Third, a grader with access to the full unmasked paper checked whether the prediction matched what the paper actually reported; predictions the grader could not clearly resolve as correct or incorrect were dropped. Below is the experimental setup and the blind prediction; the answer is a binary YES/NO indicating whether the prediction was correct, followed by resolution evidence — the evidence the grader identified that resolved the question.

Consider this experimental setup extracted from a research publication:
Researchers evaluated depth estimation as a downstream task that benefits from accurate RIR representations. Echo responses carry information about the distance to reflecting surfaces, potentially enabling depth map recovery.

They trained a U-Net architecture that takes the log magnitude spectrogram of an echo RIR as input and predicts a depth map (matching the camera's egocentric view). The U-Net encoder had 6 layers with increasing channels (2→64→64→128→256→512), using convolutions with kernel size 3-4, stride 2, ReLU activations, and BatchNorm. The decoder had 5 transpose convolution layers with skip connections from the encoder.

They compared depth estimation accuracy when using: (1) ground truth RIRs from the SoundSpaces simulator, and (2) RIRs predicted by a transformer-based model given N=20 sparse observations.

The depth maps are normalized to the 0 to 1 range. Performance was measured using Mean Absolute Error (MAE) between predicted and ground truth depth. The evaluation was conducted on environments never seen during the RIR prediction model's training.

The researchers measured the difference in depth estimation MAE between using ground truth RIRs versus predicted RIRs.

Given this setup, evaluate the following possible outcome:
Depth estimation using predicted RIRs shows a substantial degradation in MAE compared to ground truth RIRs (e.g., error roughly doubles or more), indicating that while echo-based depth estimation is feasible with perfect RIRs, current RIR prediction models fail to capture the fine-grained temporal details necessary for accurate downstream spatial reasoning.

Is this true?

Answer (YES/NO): NO